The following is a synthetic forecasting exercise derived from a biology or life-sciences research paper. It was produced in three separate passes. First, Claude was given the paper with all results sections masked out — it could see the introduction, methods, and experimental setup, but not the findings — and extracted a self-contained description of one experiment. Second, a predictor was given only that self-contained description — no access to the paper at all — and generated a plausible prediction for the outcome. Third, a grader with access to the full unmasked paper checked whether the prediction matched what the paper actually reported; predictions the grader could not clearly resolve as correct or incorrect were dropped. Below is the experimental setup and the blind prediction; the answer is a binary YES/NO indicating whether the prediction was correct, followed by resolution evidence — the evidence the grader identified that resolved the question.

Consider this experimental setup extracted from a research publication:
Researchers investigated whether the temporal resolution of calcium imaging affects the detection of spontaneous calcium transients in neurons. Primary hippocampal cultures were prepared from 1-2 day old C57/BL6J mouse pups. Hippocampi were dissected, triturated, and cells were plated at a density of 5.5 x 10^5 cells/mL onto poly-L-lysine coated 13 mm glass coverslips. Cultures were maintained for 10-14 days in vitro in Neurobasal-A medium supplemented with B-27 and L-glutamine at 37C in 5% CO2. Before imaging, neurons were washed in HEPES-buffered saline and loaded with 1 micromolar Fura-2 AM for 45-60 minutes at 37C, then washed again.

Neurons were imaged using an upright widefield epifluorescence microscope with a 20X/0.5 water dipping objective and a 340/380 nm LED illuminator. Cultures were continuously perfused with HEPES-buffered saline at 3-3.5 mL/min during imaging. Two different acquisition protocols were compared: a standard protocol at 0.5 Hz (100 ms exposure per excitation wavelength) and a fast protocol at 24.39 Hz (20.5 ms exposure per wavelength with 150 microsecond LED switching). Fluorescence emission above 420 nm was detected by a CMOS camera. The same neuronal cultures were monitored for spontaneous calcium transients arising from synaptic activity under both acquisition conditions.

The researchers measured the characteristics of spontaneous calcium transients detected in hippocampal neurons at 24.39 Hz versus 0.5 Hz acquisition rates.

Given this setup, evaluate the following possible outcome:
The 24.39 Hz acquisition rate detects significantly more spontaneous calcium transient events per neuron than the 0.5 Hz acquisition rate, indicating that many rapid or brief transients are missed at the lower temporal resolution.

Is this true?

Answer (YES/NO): YES